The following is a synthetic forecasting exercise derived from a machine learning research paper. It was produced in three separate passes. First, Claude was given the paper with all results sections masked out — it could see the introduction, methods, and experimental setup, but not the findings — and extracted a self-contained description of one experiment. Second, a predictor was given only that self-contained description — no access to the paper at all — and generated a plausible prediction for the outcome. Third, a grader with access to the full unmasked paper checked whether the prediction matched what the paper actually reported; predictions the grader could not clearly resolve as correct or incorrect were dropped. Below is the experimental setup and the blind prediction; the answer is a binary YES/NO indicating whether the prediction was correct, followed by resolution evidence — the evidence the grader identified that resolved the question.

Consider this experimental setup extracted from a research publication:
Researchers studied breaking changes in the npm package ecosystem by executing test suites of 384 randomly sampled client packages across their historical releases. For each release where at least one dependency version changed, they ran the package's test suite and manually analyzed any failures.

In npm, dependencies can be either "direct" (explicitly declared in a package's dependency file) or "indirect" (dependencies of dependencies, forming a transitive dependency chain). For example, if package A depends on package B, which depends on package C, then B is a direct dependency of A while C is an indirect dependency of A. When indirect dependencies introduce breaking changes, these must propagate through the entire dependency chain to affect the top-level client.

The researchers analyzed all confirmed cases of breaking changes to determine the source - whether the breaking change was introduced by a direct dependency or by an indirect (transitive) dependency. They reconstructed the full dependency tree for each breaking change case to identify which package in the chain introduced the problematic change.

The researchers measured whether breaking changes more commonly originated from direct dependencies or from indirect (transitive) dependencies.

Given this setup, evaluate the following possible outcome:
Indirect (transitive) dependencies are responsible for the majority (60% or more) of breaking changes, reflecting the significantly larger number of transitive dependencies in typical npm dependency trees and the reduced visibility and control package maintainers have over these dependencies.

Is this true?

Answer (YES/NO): NO